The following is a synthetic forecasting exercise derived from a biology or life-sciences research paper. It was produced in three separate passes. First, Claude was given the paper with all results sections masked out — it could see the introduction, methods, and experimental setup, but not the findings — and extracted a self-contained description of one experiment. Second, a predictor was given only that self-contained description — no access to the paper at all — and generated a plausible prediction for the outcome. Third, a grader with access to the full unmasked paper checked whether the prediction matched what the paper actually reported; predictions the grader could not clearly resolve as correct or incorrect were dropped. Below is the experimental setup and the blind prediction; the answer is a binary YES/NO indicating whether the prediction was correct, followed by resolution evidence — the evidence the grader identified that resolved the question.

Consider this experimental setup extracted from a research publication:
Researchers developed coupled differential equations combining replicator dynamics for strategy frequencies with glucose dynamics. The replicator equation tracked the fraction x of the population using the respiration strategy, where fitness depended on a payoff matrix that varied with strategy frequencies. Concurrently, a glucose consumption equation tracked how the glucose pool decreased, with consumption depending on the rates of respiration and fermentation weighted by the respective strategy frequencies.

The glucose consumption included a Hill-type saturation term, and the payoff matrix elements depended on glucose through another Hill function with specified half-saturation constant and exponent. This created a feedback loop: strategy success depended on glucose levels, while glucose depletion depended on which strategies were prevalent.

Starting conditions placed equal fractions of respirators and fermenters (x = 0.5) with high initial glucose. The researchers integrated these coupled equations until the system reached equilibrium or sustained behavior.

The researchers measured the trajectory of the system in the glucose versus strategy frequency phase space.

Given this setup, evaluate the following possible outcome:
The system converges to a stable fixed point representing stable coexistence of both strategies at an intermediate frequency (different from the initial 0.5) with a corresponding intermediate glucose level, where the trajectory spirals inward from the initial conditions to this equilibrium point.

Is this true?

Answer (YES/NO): NO